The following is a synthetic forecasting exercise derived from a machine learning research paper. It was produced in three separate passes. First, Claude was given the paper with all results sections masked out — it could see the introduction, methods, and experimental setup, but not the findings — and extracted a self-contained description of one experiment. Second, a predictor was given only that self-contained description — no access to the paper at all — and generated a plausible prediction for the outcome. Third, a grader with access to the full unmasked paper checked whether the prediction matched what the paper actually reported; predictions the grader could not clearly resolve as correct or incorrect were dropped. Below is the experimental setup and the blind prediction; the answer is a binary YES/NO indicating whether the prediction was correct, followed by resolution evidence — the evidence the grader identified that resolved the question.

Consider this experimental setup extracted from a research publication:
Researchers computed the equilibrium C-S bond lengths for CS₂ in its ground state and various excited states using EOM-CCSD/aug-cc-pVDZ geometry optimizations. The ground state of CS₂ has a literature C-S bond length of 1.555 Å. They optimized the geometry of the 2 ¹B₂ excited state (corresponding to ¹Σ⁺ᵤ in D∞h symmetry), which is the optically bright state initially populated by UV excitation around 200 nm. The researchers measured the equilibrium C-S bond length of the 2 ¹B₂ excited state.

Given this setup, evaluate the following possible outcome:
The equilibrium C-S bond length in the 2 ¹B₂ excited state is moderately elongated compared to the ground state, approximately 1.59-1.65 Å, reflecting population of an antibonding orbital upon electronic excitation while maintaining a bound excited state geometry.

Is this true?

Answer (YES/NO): NO